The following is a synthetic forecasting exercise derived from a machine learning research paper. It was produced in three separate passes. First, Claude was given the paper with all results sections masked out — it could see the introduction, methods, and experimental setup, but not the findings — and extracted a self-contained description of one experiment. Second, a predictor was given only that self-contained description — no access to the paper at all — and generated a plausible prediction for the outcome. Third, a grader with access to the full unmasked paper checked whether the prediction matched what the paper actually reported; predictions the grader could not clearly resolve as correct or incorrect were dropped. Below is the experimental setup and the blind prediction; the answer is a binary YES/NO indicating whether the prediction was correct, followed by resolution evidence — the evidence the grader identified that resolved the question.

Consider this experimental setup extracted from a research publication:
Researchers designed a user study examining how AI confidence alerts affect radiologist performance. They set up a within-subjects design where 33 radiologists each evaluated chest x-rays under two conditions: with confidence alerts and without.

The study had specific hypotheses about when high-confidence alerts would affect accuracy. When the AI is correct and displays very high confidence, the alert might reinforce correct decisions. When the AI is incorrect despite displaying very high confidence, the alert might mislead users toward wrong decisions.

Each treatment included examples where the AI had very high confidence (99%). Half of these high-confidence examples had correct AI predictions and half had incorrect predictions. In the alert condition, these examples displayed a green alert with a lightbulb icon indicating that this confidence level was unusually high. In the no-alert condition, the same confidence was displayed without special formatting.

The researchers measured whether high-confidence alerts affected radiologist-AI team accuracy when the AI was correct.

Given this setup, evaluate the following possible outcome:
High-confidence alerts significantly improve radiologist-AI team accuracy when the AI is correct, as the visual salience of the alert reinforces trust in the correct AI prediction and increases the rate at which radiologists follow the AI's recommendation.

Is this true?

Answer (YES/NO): NO